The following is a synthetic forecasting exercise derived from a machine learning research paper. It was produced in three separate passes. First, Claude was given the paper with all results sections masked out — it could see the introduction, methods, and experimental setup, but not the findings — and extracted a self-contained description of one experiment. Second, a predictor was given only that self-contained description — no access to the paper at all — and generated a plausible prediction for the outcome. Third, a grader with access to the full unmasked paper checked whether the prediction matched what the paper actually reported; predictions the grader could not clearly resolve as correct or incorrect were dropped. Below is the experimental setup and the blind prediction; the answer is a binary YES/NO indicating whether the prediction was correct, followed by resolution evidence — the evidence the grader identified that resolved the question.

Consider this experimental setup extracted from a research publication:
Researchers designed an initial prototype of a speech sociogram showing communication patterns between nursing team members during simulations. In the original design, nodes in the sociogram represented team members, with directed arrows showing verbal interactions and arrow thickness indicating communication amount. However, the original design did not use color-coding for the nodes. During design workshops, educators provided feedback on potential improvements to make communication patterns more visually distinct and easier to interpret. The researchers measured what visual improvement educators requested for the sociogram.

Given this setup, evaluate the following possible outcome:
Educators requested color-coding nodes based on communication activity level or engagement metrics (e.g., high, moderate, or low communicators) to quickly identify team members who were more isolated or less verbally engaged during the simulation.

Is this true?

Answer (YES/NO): NO